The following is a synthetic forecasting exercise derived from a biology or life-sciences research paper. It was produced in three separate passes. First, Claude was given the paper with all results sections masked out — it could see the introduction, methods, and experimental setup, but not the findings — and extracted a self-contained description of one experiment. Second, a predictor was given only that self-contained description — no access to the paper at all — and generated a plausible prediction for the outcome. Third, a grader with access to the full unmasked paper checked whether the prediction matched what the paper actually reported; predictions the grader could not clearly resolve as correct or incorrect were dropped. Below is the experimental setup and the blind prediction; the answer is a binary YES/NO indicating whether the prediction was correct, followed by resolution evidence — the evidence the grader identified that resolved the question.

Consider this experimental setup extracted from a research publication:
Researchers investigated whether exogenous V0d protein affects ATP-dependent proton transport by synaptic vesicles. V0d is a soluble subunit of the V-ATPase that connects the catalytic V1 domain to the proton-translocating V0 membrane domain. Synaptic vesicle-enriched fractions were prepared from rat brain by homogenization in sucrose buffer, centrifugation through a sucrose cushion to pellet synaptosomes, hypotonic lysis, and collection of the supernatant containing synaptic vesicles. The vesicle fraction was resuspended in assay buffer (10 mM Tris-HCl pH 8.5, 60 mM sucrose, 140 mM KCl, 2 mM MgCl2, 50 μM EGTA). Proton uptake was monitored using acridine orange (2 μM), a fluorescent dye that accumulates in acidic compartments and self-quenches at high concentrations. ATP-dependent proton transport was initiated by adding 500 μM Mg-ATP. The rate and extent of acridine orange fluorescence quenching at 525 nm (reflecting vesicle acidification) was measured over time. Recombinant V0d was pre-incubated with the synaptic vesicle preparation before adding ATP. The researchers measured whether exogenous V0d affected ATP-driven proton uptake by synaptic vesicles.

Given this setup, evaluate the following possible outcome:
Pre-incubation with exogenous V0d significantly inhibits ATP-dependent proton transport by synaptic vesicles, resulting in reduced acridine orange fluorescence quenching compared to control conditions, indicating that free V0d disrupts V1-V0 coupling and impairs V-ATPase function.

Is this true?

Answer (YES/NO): NO